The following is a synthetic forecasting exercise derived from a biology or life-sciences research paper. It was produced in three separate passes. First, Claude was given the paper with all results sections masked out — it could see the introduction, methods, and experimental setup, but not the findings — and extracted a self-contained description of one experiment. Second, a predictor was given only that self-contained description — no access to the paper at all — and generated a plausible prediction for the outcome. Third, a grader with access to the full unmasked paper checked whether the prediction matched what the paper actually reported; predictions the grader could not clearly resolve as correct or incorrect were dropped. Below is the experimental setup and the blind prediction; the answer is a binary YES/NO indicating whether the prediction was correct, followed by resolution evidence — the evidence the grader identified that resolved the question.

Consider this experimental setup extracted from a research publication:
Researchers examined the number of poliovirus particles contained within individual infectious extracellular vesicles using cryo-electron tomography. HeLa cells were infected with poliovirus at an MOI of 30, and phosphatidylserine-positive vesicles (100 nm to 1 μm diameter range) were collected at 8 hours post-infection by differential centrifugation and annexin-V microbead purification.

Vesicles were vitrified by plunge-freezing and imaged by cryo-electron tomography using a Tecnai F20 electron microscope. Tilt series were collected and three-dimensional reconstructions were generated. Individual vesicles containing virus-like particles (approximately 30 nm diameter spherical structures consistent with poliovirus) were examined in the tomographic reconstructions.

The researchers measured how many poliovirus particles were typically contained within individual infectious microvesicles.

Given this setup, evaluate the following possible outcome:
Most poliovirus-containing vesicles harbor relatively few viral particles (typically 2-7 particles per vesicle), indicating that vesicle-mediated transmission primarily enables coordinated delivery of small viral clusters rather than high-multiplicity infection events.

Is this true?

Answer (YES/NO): NO